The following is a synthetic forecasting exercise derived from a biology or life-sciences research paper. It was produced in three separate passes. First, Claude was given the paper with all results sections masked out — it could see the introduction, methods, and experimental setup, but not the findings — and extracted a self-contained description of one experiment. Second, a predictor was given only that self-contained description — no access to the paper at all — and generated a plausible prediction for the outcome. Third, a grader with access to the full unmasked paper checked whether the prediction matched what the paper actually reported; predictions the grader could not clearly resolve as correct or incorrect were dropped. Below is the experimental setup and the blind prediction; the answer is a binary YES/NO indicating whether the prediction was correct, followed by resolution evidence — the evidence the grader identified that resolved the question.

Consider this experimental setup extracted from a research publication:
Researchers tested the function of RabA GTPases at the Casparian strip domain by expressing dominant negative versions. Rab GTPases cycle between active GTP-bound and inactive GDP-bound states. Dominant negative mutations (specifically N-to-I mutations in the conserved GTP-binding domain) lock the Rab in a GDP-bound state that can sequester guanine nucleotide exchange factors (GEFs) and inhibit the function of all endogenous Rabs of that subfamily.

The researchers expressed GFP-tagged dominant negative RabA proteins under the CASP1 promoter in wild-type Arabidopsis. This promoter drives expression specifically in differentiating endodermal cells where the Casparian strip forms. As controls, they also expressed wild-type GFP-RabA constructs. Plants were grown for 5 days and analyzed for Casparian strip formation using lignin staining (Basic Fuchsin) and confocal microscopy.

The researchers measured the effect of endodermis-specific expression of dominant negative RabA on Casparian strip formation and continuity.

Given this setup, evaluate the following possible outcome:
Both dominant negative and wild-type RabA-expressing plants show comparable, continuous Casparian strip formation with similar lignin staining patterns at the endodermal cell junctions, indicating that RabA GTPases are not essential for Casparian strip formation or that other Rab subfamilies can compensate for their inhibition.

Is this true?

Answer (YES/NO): NO